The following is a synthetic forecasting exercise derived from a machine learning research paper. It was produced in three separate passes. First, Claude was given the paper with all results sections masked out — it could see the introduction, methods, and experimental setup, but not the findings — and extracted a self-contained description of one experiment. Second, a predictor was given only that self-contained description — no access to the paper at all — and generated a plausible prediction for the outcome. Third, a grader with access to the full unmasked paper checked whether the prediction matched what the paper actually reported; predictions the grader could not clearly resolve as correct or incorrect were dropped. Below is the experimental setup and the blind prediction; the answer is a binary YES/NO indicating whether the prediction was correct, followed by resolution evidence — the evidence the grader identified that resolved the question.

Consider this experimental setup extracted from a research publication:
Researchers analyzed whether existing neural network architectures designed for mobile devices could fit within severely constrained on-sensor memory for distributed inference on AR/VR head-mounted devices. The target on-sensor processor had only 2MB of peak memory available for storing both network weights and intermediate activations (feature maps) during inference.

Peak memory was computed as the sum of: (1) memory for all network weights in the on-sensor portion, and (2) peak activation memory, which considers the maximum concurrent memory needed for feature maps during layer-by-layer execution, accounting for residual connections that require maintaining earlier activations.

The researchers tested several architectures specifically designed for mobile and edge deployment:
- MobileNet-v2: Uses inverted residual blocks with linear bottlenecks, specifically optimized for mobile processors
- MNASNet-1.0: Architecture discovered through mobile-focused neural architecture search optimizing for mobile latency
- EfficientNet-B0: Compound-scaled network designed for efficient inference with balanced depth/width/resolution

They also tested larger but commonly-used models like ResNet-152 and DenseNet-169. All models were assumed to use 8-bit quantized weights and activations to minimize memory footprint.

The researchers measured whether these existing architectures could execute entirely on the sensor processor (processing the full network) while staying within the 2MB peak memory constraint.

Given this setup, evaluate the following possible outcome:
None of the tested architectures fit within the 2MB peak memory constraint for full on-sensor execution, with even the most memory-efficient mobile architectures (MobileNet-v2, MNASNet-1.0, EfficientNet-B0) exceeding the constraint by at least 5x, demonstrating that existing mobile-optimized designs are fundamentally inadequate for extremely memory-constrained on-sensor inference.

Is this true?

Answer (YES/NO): NO